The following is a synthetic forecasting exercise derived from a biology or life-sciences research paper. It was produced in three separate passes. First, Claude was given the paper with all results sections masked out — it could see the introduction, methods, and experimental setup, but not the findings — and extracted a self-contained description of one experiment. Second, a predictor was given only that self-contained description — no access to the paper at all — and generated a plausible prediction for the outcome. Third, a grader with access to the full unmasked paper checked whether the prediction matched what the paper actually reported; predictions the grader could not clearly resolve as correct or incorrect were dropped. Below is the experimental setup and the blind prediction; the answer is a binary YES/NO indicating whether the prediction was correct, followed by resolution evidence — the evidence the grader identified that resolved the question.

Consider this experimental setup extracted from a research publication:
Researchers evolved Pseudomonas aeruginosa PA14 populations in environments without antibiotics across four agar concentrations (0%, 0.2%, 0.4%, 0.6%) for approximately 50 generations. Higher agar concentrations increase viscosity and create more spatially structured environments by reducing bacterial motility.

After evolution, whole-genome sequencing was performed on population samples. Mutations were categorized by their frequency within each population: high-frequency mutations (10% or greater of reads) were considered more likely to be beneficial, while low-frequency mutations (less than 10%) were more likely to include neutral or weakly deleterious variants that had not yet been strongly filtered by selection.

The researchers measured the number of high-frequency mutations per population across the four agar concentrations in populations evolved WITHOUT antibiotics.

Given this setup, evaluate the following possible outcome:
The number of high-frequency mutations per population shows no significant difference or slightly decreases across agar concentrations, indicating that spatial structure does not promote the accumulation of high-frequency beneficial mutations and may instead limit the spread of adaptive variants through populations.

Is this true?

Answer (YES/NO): YES